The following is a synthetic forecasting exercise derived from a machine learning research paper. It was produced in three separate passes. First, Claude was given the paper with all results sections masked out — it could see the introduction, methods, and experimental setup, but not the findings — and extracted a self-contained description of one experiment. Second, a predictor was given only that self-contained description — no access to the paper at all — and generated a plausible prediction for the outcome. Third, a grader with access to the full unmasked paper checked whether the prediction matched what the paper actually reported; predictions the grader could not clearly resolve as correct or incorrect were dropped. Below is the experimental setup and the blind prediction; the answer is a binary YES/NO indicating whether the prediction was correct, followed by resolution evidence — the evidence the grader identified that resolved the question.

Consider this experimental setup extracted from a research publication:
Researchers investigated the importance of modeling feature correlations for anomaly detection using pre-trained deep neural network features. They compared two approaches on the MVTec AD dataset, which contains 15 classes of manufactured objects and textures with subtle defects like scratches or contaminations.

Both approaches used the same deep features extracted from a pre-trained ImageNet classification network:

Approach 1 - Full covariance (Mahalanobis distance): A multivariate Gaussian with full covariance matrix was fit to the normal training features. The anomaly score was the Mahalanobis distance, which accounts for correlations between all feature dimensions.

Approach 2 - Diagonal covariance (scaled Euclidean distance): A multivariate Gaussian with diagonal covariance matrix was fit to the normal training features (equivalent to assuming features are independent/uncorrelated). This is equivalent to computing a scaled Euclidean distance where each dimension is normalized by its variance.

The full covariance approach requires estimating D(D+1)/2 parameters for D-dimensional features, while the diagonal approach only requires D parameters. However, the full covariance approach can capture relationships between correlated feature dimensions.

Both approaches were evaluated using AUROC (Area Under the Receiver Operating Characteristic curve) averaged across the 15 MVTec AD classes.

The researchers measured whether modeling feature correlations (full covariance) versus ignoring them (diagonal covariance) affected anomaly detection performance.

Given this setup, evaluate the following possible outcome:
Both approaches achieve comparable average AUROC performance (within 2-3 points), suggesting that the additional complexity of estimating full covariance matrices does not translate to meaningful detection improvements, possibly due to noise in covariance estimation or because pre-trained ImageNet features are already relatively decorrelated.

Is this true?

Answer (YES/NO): NO